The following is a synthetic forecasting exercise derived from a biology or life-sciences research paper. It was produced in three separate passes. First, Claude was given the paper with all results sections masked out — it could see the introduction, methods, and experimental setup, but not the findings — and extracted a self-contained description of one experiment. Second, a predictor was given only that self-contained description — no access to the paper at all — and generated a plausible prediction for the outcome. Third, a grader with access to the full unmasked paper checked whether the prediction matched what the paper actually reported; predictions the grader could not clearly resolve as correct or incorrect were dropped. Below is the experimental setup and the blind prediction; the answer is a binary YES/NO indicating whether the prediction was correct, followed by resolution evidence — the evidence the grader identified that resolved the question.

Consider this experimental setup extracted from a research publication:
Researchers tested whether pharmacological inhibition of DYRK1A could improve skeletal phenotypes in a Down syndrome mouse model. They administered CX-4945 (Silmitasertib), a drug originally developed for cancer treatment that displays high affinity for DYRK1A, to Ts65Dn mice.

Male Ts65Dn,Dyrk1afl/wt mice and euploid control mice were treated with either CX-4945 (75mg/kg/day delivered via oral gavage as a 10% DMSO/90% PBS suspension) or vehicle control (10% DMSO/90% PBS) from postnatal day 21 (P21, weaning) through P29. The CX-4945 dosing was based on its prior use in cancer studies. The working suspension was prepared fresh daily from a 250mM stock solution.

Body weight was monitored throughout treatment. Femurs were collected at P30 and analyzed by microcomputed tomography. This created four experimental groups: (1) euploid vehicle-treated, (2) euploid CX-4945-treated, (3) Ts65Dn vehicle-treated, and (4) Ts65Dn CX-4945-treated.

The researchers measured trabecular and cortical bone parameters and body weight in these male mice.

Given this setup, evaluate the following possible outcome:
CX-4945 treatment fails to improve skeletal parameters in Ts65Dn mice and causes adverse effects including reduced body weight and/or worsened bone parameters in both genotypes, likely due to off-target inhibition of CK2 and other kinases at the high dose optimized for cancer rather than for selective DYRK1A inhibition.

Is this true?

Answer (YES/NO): NO